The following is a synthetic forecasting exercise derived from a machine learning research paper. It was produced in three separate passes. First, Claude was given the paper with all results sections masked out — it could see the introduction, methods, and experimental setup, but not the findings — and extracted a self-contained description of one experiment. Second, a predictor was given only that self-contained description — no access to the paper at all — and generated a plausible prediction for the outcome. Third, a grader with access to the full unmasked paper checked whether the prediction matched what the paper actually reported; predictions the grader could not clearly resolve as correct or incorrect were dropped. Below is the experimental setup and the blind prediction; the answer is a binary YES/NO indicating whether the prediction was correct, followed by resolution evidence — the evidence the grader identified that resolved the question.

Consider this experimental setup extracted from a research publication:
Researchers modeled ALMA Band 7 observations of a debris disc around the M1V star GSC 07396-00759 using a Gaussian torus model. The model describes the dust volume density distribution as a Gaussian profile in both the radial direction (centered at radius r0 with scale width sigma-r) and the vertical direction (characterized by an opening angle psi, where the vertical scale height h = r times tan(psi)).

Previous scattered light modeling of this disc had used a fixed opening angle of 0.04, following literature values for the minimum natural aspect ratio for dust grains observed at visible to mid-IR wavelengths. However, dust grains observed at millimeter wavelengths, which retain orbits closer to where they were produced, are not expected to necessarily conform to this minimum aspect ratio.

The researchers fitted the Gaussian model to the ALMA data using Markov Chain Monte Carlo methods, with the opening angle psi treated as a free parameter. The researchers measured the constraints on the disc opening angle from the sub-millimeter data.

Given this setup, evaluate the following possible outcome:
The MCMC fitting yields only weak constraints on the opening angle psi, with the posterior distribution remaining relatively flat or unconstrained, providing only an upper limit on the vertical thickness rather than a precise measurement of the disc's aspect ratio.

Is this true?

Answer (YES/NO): YES